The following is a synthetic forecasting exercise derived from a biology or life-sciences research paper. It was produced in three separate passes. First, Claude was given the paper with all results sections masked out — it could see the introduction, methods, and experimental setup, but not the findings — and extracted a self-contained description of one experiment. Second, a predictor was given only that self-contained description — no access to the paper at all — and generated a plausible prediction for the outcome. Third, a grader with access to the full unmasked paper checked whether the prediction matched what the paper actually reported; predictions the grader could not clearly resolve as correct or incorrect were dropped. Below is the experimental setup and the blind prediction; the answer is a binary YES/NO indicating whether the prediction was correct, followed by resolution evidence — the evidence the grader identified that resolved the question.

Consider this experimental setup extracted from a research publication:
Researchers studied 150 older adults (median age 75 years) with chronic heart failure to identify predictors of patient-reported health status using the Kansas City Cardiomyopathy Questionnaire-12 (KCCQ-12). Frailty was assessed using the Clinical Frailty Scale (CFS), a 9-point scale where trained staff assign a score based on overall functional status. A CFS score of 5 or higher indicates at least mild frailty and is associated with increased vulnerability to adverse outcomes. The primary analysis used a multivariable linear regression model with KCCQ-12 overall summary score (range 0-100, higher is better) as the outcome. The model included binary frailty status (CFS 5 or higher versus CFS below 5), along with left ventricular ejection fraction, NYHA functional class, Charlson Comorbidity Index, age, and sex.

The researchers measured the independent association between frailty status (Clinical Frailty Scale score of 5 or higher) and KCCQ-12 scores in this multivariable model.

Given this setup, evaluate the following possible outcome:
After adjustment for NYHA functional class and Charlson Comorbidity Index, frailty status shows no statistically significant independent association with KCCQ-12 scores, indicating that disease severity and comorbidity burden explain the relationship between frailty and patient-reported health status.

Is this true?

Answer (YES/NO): NO